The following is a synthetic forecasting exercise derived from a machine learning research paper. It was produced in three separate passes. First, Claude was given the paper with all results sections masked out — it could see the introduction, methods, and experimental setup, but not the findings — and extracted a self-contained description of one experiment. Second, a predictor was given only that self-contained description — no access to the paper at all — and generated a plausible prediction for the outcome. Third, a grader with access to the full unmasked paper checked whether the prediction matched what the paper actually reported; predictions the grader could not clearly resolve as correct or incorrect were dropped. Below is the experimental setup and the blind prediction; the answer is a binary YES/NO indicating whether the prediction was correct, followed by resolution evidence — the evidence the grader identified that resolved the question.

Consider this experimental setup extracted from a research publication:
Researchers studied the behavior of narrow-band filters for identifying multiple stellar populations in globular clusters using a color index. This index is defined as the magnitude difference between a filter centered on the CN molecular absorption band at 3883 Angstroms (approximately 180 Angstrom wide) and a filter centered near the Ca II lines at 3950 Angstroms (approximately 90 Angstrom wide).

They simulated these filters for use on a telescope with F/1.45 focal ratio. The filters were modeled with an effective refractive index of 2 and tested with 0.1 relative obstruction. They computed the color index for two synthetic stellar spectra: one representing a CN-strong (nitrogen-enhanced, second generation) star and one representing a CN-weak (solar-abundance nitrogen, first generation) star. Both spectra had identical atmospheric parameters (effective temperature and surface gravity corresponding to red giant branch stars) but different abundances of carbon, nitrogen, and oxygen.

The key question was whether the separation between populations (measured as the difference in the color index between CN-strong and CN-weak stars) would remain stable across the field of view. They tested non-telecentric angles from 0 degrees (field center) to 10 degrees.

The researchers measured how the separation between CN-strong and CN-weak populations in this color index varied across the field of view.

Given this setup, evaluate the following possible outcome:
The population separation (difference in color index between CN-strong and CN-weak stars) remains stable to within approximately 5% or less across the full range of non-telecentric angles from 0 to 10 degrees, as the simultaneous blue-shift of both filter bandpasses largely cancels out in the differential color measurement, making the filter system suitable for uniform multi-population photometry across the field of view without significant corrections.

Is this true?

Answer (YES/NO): YES